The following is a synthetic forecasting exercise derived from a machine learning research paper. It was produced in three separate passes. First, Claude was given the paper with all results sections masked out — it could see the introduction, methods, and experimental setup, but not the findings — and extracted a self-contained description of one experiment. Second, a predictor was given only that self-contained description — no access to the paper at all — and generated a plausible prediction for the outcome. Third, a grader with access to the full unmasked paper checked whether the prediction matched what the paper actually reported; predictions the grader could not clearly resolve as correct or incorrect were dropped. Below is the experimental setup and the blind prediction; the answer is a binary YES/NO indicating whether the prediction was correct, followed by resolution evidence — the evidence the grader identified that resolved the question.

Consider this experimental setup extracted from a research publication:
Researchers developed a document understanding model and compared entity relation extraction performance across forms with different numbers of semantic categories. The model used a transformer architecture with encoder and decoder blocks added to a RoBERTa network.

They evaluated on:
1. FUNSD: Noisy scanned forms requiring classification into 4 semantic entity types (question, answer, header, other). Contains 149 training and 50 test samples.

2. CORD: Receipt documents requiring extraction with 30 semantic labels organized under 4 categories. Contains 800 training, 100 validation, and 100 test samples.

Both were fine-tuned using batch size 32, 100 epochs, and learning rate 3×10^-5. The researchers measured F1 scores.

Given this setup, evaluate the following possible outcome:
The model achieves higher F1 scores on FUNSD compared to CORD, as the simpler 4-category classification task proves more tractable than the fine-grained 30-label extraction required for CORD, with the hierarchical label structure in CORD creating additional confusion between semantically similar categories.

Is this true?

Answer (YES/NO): NO